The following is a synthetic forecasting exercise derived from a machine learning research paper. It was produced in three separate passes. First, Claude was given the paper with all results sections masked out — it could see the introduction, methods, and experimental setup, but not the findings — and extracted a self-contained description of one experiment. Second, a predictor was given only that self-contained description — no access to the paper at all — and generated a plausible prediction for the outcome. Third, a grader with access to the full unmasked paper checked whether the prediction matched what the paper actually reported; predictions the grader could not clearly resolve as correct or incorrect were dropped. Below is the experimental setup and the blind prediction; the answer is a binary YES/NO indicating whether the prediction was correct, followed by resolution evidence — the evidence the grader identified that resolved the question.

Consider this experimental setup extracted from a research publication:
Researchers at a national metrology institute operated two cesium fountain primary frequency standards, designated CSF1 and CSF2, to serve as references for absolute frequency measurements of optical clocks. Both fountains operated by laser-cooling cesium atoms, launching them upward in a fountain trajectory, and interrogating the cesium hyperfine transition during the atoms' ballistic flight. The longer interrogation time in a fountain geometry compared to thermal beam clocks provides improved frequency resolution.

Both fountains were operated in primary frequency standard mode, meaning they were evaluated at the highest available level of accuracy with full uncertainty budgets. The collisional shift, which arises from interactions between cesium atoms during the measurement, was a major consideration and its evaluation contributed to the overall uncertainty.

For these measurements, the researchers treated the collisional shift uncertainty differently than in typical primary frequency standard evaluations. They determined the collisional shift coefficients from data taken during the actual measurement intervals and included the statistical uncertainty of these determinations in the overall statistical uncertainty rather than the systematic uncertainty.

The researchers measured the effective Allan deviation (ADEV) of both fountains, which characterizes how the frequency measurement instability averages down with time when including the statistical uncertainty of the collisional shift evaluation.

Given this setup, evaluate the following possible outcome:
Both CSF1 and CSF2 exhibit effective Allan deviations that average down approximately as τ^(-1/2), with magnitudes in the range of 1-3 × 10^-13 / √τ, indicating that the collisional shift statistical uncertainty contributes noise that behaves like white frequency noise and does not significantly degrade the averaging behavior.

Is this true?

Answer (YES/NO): NO